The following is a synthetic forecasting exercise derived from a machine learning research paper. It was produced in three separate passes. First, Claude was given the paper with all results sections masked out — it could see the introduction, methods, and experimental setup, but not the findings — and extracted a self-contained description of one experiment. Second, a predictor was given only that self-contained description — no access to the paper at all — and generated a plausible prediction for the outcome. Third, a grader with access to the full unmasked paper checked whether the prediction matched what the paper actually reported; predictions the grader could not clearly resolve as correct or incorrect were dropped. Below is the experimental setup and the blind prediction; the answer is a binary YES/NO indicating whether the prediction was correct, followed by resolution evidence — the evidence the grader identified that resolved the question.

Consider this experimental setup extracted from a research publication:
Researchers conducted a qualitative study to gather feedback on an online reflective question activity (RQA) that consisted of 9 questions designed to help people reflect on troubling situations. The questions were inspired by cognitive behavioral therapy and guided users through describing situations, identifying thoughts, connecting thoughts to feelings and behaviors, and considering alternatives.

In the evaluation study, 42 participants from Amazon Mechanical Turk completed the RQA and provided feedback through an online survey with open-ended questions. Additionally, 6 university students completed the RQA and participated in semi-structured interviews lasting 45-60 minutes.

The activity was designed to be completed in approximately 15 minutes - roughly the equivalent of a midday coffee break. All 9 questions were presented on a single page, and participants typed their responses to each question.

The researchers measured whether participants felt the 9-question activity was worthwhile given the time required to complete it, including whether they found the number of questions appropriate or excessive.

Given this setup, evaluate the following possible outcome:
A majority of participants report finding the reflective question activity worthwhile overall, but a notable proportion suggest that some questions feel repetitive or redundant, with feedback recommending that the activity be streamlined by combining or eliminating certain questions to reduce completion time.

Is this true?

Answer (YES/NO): NO